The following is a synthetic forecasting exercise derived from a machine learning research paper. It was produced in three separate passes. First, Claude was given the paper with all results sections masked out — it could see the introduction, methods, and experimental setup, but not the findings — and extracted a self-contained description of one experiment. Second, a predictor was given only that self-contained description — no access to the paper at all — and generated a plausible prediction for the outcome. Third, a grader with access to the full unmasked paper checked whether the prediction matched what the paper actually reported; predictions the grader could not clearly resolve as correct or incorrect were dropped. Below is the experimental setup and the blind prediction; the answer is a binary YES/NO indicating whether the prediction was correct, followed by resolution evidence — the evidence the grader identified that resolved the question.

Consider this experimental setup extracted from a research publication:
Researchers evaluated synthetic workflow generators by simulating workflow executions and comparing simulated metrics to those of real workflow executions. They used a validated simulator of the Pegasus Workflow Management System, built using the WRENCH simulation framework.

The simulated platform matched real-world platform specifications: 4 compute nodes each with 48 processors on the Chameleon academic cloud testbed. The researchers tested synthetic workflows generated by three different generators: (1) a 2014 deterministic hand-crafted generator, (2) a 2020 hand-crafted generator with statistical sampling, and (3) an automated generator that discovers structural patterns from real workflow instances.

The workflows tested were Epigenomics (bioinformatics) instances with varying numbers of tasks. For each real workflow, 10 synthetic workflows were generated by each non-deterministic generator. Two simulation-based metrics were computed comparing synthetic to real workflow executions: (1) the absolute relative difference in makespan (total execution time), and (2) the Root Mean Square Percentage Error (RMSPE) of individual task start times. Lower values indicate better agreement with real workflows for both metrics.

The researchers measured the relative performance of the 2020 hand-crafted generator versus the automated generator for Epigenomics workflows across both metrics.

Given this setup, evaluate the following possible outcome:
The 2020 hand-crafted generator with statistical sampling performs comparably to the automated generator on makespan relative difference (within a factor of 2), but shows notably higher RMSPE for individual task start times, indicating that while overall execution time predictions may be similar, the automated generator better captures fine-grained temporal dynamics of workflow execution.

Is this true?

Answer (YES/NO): NO